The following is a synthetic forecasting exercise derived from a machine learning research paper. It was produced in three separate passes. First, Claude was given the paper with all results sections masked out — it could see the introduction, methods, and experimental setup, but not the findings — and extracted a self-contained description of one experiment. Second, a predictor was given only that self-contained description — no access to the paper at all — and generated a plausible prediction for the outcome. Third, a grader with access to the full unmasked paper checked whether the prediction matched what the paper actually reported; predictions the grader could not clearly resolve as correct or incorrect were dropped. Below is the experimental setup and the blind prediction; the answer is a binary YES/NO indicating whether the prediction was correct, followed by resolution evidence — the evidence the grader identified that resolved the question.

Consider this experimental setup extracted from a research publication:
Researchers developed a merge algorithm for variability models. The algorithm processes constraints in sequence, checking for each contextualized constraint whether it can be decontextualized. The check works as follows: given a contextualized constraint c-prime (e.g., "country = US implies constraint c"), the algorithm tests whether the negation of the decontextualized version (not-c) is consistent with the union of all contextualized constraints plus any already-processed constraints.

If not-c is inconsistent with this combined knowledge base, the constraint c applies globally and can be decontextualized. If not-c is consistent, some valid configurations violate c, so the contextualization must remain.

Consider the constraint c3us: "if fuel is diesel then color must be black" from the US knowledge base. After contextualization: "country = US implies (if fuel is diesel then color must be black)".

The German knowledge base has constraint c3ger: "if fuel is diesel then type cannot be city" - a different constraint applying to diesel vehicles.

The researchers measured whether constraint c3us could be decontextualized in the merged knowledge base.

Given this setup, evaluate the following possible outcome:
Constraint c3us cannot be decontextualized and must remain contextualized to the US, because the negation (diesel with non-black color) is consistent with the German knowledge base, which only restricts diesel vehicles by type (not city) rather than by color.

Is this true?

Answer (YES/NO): YES